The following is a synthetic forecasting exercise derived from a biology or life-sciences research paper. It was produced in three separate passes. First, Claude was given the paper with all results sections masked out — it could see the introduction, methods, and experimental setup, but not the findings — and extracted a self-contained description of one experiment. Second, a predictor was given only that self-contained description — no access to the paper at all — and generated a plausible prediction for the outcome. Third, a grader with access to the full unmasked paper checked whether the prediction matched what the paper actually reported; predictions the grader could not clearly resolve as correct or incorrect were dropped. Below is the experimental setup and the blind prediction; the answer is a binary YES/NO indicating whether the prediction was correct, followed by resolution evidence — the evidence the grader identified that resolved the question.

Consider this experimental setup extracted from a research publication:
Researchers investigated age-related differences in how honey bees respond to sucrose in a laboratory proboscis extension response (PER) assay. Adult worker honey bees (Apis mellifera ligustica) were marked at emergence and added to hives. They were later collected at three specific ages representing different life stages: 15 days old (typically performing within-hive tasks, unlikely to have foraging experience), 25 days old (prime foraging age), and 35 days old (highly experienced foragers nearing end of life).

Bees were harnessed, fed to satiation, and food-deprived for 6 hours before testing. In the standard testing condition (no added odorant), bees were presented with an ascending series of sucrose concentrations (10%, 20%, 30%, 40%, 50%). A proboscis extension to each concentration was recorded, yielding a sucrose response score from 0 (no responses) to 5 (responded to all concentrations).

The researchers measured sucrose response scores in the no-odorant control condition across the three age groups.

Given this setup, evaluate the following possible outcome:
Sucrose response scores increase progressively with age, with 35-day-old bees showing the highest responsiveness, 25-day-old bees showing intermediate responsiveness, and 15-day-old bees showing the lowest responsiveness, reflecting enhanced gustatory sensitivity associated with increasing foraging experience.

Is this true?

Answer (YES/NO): NO